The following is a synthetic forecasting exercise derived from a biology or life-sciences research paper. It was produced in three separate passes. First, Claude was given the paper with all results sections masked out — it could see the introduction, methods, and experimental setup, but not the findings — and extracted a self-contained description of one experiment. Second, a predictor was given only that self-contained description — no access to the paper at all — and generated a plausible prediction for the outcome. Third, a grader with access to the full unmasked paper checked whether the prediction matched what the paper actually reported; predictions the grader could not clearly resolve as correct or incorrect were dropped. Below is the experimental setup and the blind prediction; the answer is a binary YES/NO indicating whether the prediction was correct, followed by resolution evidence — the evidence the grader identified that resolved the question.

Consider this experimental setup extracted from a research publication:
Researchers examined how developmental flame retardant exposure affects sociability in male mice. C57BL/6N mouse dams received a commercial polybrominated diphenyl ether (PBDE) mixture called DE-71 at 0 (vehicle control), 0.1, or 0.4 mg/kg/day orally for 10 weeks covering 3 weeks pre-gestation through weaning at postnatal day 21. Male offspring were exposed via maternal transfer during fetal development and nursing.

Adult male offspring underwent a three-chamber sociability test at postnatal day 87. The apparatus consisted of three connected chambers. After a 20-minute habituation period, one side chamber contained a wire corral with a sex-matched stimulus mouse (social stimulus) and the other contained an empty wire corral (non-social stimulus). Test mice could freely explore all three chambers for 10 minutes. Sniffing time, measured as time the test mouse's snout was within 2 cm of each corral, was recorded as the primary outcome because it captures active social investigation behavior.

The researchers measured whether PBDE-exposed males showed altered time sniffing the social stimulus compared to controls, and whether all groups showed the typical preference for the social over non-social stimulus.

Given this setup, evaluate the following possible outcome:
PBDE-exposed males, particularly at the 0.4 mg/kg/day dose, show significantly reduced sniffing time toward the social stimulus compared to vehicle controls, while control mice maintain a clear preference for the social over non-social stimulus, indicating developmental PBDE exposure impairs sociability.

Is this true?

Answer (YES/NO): NO